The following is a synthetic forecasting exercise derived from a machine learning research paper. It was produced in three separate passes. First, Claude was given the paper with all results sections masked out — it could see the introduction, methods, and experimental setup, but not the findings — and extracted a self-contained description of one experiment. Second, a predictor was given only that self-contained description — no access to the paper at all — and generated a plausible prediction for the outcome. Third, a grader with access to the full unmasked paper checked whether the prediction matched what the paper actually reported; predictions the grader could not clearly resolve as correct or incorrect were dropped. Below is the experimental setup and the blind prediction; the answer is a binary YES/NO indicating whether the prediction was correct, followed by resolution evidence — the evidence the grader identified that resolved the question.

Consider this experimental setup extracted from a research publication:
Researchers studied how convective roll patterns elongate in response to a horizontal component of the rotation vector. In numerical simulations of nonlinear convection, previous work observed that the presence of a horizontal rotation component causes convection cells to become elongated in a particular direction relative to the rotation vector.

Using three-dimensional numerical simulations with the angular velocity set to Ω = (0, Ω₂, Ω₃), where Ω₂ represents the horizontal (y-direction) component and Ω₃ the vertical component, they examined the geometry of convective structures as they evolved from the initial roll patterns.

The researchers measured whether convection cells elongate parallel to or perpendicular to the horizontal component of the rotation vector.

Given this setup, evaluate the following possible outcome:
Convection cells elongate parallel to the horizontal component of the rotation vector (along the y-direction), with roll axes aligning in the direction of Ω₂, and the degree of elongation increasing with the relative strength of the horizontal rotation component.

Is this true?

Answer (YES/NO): NO